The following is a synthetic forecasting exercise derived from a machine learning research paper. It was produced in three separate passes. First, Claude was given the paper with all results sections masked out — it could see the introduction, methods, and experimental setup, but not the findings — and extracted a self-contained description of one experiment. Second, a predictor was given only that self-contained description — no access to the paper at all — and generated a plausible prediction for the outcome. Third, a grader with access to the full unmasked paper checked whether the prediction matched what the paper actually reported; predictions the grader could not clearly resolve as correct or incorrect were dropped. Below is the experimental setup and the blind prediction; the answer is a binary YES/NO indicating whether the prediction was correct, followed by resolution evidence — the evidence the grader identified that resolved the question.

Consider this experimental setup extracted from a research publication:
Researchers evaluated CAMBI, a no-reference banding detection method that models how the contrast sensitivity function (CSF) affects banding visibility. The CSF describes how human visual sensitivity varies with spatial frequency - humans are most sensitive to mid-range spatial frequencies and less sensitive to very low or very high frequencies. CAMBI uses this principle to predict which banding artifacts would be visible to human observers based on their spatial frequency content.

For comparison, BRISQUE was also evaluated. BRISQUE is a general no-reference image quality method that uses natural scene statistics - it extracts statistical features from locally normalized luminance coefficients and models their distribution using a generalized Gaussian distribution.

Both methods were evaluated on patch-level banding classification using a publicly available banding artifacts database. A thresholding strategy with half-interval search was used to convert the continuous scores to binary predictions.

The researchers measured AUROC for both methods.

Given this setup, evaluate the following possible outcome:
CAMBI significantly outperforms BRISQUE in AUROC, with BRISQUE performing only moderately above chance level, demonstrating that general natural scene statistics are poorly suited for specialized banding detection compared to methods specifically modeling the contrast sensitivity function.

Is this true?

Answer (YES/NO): NO